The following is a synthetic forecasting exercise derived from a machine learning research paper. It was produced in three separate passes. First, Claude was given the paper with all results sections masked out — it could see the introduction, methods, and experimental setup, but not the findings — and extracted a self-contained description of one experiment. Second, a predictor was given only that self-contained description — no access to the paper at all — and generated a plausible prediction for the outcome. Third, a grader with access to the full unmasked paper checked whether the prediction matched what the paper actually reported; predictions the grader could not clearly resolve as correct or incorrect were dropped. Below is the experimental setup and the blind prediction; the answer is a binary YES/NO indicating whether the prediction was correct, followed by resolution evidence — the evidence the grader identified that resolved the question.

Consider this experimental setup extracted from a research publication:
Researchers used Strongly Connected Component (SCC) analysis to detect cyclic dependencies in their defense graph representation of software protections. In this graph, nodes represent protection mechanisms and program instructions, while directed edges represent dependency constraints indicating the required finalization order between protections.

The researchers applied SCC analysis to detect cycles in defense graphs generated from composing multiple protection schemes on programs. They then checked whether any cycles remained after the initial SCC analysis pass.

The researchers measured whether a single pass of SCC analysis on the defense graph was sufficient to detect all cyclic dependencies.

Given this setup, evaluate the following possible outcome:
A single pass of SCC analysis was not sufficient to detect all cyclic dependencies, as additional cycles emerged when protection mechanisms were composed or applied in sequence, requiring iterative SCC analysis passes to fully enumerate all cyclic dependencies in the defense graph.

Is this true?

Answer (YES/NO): YES